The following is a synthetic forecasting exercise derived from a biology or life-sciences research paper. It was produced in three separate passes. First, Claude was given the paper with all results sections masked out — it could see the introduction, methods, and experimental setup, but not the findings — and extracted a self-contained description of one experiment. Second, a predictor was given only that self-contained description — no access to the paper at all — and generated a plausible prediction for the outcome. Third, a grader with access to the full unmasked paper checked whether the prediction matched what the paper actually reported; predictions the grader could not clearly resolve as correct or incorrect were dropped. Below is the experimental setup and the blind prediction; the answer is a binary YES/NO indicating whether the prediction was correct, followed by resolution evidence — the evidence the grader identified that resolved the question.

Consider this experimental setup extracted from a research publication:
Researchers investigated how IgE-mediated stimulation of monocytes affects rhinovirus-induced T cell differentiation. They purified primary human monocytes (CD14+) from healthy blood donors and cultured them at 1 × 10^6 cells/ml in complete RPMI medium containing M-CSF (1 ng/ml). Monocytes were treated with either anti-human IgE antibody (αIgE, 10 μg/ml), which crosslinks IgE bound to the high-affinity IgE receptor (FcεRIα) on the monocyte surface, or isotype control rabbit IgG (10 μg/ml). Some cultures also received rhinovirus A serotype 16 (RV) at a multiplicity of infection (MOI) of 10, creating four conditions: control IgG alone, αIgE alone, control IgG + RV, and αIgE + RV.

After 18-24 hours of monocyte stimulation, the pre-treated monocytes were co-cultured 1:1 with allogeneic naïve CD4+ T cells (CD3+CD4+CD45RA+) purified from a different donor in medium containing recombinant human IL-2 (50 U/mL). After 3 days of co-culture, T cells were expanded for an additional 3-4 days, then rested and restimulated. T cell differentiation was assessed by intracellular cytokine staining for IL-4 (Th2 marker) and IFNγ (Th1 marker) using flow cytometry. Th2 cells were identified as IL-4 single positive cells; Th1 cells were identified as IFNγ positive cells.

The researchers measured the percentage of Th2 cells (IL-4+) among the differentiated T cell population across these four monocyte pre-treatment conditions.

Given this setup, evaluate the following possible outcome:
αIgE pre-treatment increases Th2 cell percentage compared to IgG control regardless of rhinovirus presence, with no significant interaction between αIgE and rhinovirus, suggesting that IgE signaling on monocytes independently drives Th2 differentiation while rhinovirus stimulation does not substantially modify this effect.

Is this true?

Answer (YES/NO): NO